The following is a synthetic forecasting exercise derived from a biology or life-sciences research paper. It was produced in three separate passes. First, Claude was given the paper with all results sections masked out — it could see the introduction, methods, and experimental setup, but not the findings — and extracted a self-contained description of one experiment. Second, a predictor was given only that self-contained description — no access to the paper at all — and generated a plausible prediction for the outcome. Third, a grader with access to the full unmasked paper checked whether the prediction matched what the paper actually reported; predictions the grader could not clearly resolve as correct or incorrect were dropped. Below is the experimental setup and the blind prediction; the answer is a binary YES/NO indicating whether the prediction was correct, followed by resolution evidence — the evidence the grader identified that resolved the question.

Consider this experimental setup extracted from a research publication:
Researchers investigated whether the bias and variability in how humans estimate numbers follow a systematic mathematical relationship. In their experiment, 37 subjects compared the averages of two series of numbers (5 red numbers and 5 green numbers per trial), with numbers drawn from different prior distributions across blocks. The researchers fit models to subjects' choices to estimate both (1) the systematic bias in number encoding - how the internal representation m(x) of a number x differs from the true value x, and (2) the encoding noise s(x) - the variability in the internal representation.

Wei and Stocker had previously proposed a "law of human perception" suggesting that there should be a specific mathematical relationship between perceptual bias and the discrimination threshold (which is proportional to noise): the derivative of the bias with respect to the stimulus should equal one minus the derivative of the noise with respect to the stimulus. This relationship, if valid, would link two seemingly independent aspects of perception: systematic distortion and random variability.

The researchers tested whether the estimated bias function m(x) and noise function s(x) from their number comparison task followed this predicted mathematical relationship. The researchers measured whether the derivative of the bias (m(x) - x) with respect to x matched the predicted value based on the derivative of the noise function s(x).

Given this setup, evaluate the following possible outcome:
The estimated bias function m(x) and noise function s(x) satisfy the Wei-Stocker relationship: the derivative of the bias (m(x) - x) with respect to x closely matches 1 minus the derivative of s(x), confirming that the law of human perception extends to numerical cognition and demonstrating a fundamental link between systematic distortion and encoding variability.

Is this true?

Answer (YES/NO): NO